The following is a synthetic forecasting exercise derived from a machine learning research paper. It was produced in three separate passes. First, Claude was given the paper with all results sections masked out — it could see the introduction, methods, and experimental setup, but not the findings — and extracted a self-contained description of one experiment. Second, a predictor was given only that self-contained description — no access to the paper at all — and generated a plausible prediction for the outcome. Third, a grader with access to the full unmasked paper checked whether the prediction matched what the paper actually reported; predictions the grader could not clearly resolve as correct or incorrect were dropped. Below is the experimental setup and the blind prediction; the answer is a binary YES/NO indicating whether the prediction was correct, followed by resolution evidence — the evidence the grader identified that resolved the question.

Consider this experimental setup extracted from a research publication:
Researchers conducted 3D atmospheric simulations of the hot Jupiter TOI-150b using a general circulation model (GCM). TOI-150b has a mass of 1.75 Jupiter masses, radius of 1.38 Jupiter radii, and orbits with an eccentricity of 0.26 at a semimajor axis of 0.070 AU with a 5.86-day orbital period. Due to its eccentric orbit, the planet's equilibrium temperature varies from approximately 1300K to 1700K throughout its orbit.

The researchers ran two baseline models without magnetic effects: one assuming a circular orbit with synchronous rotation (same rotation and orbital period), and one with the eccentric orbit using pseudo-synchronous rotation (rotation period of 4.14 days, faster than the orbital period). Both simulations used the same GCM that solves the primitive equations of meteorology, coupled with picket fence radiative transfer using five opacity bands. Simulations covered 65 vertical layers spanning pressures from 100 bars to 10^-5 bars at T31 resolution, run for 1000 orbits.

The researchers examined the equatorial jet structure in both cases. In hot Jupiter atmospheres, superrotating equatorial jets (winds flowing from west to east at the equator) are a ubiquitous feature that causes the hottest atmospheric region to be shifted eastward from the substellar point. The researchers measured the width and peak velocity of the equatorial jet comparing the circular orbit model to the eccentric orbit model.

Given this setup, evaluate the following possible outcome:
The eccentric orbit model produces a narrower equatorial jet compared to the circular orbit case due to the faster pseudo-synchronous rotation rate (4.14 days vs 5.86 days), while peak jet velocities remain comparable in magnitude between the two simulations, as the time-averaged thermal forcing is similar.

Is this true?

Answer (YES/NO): NO